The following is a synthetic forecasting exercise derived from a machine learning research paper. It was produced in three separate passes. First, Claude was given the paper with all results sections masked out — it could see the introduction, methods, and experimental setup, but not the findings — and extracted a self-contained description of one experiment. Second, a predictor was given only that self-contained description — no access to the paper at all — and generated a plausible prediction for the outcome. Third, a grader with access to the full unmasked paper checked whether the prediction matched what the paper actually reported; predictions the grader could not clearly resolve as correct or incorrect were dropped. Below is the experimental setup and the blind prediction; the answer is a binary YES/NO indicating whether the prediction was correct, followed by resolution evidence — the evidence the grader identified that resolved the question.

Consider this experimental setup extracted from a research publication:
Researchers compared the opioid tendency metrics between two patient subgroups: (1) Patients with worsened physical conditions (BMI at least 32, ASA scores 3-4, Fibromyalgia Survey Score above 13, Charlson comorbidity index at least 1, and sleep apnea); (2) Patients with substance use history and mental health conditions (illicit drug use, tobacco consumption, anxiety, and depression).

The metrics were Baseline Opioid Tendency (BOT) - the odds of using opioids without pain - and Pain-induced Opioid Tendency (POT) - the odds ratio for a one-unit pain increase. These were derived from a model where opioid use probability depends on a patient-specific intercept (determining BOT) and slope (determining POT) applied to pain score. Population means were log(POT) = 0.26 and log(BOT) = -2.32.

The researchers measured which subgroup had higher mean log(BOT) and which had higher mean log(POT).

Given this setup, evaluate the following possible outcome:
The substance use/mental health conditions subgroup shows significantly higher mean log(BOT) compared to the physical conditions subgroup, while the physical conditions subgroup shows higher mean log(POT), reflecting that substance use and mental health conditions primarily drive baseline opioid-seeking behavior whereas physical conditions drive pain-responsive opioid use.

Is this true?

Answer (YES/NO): NO